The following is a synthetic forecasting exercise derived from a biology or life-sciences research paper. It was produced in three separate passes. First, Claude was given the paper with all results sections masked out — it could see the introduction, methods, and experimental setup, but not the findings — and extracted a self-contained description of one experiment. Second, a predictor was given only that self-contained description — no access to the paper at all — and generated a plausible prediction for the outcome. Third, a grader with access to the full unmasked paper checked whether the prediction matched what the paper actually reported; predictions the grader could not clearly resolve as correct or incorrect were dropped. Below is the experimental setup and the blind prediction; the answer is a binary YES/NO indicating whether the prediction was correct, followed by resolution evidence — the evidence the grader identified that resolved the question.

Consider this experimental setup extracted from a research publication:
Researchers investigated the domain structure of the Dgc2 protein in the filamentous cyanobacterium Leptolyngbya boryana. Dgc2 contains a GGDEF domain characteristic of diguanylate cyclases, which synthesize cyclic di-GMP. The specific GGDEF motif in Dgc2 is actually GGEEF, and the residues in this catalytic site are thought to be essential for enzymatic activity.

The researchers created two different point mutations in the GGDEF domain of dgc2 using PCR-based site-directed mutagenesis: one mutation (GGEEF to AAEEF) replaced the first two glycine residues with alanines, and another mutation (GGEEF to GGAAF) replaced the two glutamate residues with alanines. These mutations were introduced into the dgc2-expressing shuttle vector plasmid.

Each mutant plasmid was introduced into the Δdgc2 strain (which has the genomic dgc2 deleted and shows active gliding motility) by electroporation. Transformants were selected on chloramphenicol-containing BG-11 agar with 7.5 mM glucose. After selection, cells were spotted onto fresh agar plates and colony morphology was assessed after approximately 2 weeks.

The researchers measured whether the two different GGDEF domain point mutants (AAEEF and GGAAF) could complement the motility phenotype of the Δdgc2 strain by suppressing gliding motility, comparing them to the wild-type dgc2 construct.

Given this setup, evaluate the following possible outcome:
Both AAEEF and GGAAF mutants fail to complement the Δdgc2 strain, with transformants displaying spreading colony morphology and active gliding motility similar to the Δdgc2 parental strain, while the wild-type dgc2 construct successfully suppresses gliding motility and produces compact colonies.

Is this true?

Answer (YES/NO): NO